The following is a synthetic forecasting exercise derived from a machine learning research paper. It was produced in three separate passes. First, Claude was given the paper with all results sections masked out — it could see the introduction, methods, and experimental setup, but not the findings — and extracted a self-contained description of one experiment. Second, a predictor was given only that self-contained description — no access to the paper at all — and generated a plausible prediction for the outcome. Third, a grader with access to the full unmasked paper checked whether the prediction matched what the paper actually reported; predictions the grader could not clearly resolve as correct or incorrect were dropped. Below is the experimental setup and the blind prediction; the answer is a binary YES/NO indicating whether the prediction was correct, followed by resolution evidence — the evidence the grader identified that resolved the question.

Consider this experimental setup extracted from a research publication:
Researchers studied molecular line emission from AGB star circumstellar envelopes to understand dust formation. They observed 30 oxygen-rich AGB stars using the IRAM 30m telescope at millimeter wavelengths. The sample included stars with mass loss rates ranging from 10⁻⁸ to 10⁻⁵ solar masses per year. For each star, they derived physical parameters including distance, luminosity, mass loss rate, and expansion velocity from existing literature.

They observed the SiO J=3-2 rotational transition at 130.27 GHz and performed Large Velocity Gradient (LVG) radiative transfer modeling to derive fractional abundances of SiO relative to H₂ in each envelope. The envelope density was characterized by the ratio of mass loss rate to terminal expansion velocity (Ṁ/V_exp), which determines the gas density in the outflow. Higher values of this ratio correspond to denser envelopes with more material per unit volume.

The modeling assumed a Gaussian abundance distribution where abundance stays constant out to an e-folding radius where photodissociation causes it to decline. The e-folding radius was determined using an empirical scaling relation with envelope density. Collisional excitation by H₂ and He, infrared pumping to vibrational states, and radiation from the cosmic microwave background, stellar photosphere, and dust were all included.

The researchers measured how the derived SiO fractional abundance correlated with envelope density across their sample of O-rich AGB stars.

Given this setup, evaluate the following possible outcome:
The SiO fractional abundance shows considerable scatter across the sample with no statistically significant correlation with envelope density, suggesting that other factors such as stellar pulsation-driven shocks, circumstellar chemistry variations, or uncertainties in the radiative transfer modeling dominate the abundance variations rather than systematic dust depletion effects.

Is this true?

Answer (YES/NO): NO